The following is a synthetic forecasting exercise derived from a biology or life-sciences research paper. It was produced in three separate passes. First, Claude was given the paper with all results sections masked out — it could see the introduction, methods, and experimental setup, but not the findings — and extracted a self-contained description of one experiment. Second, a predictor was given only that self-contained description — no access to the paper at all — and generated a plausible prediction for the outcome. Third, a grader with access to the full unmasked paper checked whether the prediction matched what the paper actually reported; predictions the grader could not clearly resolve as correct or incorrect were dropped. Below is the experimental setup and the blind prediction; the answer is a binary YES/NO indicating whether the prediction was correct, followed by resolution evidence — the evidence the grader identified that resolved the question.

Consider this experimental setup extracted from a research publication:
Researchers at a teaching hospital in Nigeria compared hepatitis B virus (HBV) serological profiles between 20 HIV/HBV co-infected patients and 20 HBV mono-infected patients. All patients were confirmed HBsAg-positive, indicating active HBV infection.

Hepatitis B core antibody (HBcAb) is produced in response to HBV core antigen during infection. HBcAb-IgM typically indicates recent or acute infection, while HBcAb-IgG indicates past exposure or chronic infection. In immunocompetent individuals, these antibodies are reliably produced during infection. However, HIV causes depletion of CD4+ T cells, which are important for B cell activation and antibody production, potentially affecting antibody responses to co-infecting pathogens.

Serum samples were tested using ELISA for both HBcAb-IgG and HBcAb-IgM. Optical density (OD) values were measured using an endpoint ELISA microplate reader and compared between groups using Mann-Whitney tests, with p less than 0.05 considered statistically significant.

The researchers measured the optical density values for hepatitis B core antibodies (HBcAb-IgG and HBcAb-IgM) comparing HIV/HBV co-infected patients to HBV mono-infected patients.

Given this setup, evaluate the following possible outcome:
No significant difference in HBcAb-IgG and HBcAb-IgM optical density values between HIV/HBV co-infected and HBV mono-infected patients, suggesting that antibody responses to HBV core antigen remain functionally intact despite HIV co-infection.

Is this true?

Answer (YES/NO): NO